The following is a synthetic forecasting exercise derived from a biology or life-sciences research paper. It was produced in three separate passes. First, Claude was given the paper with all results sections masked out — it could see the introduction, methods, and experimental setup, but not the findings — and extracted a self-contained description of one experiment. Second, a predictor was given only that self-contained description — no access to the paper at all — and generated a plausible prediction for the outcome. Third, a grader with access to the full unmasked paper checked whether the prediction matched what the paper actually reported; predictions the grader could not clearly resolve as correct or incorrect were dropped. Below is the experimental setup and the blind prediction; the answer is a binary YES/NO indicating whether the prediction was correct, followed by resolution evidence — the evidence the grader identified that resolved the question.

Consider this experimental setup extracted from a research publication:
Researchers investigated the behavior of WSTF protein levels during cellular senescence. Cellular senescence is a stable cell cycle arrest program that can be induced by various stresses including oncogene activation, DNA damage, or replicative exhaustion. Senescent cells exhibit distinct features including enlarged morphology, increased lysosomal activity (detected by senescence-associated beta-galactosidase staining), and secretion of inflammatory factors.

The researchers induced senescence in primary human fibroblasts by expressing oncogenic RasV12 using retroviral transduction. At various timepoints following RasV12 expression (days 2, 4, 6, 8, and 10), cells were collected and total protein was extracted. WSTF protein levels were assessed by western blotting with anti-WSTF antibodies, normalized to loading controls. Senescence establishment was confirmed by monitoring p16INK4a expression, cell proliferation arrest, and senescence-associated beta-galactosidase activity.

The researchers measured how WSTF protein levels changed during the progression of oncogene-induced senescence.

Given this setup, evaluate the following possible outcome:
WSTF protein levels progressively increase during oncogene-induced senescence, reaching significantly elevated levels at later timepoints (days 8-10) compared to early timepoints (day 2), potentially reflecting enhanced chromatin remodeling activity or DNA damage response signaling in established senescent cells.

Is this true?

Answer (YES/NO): NO